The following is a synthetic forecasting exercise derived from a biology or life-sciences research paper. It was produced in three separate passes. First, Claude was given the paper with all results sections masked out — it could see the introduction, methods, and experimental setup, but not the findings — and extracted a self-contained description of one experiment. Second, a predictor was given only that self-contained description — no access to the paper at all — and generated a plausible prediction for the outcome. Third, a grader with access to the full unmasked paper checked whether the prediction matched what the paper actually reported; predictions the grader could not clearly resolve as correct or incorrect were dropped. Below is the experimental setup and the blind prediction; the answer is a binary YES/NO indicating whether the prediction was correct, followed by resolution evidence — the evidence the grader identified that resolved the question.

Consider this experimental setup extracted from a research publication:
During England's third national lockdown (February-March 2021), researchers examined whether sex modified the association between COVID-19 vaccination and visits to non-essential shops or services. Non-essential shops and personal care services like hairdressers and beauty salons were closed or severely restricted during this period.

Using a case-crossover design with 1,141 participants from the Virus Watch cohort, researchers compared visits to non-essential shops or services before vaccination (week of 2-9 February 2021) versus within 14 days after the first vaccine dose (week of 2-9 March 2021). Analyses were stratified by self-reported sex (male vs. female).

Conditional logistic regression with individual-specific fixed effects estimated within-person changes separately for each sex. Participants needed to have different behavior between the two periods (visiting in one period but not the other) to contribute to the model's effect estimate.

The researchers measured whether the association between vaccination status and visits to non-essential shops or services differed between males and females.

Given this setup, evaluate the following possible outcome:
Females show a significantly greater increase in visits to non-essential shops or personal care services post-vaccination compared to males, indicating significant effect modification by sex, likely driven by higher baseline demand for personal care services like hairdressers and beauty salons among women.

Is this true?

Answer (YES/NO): NO